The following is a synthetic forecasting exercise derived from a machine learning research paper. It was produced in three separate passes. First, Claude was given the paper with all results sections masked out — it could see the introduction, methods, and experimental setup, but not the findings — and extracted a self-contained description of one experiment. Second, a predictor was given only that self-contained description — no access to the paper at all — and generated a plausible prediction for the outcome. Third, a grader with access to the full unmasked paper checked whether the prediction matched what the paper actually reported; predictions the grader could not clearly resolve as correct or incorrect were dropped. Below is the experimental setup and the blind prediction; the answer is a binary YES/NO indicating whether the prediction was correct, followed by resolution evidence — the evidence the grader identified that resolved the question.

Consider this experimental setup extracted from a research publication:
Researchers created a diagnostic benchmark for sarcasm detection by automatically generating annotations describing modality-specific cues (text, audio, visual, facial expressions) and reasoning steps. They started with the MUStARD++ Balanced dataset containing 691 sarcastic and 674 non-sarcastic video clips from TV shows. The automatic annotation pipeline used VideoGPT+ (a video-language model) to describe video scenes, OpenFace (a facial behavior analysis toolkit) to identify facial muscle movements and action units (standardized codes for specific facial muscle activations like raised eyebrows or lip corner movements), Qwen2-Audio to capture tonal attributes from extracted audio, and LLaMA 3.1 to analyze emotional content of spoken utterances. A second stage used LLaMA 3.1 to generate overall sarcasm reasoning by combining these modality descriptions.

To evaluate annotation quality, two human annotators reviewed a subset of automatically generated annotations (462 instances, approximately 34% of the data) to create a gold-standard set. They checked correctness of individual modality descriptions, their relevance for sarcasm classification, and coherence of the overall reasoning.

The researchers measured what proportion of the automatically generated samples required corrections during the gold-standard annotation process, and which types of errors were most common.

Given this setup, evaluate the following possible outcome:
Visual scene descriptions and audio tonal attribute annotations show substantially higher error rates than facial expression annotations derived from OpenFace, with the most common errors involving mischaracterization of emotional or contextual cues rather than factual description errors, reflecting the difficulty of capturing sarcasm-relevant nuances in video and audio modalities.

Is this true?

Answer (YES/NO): NO